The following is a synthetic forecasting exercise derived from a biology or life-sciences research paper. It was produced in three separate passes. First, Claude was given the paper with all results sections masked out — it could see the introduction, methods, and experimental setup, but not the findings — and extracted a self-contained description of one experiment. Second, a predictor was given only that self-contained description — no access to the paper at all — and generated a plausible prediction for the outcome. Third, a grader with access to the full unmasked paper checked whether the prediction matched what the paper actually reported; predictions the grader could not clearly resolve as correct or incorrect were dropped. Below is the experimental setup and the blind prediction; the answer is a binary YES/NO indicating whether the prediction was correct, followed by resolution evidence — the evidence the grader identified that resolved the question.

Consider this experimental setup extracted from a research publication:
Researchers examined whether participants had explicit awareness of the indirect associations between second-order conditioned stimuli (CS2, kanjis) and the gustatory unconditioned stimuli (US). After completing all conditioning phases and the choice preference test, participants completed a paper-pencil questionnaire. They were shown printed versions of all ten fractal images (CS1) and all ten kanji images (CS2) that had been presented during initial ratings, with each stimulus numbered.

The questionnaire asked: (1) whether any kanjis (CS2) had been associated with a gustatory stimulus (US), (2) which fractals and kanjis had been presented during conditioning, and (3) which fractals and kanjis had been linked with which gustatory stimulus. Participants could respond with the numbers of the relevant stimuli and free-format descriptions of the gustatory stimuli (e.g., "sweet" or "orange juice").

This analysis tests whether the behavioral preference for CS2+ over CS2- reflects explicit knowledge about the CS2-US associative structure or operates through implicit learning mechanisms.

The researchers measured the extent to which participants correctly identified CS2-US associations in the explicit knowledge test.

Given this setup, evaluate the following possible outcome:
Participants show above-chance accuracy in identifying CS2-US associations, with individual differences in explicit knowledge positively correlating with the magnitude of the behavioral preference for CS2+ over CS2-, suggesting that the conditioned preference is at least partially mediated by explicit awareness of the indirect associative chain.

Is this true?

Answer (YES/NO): NO